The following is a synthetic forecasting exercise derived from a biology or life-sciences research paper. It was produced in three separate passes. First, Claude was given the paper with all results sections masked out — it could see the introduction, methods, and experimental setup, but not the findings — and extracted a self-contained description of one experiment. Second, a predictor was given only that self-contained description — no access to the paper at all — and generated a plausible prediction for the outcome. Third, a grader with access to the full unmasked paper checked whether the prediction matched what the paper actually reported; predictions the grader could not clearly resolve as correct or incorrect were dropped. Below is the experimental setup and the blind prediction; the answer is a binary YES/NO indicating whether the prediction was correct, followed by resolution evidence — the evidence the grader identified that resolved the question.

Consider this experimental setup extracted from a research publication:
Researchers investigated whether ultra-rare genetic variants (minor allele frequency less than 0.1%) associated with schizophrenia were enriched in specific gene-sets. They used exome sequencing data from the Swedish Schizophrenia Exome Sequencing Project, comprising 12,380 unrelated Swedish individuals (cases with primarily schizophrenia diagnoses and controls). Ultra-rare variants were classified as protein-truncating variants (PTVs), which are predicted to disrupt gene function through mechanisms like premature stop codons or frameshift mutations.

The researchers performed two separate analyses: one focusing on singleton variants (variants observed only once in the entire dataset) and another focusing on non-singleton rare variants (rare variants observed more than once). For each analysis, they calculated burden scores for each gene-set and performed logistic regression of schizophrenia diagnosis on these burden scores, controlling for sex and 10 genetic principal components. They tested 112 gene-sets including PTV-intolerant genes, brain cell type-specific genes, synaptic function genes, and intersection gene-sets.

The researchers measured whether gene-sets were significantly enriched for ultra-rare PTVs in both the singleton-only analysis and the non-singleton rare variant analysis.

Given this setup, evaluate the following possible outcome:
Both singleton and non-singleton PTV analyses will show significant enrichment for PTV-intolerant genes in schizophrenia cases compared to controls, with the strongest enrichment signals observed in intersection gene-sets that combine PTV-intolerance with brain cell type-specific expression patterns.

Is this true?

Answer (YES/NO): NO